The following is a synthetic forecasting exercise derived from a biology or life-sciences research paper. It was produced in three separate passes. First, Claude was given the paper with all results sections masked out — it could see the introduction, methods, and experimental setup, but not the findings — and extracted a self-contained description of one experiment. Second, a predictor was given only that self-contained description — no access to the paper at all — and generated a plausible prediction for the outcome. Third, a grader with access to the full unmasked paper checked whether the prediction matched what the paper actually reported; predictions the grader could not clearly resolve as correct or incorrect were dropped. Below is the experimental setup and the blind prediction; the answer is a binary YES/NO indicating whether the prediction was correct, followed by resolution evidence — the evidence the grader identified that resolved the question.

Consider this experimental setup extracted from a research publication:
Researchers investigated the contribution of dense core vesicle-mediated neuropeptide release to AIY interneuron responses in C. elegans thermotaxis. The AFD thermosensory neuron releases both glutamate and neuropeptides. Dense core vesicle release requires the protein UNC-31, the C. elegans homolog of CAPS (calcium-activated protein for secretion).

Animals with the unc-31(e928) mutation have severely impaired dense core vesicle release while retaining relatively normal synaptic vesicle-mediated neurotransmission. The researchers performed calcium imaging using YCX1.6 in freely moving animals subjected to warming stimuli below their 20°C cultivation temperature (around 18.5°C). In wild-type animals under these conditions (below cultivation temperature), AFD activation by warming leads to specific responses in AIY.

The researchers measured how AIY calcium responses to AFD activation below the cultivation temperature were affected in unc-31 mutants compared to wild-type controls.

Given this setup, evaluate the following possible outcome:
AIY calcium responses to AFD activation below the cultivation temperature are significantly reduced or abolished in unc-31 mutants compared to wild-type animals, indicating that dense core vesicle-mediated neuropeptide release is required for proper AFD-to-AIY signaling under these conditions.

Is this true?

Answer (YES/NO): NO